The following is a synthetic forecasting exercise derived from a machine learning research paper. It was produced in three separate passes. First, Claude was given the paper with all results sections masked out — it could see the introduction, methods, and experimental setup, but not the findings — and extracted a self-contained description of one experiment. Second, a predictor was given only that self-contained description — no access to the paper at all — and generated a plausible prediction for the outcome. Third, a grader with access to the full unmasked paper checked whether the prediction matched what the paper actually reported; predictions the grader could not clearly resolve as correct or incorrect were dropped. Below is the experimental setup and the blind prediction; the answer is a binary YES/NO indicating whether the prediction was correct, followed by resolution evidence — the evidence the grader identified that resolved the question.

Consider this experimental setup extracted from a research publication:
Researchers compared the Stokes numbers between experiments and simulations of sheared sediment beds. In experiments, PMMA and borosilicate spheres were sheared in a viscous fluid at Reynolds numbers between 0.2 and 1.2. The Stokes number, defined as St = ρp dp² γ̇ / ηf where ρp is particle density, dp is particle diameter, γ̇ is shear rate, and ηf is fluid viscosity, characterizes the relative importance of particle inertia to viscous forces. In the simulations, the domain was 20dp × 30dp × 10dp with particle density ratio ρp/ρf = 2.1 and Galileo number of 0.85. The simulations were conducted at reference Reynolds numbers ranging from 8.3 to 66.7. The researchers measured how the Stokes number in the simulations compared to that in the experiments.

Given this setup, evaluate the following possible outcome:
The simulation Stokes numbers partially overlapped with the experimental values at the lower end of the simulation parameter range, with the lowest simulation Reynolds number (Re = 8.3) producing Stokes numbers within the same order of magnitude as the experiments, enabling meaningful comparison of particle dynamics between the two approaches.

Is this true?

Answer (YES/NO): NO